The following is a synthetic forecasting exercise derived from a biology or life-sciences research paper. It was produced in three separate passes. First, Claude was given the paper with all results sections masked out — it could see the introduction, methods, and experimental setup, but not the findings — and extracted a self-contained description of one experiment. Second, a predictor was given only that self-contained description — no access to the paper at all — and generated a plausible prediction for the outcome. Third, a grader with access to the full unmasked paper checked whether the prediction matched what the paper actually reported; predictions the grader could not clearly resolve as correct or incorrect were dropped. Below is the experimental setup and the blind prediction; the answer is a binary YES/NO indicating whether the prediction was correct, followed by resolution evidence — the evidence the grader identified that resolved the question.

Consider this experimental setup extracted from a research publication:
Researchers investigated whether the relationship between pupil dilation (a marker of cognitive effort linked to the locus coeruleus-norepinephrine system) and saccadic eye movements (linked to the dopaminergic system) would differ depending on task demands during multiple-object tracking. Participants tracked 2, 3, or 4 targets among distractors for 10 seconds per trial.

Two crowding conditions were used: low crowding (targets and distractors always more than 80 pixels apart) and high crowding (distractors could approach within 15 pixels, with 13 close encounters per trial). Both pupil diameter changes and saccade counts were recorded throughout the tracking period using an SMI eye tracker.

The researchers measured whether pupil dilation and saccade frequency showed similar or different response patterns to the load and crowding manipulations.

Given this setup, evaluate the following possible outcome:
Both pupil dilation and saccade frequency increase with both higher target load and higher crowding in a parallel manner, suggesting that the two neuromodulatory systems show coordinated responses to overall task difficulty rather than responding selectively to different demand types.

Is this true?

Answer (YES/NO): NO